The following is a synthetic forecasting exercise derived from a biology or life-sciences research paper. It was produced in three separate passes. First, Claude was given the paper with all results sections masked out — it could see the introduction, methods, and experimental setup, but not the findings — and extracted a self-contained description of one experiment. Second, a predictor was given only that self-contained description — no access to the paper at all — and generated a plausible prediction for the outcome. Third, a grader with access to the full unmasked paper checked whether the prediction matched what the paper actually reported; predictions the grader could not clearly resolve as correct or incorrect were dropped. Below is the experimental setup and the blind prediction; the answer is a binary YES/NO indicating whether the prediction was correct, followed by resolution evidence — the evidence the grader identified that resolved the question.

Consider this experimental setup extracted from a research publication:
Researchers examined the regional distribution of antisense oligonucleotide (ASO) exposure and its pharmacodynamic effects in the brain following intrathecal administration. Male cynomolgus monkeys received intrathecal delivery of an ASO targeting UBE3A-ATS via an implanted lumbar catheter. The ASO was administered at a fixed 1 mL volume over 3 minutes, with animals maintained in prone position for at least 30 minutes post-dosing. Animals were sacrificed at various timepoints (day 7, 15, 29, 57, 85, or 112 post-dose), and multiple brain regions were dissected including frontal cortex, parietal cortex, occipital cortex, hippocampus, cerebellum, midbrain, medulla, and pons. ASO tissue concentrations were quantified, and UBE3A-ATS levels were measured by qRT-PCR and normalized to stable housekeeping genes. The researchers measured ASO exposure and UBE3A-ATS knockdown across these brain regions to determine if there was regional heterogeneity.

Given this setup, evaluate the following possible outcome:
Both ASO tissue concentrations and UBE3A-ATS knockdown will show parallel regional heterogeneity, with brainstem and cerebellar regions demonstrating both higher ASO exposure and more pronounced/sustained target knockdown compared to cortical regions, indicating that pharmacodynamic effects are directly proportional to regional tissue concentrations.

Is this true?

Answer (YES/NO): NO